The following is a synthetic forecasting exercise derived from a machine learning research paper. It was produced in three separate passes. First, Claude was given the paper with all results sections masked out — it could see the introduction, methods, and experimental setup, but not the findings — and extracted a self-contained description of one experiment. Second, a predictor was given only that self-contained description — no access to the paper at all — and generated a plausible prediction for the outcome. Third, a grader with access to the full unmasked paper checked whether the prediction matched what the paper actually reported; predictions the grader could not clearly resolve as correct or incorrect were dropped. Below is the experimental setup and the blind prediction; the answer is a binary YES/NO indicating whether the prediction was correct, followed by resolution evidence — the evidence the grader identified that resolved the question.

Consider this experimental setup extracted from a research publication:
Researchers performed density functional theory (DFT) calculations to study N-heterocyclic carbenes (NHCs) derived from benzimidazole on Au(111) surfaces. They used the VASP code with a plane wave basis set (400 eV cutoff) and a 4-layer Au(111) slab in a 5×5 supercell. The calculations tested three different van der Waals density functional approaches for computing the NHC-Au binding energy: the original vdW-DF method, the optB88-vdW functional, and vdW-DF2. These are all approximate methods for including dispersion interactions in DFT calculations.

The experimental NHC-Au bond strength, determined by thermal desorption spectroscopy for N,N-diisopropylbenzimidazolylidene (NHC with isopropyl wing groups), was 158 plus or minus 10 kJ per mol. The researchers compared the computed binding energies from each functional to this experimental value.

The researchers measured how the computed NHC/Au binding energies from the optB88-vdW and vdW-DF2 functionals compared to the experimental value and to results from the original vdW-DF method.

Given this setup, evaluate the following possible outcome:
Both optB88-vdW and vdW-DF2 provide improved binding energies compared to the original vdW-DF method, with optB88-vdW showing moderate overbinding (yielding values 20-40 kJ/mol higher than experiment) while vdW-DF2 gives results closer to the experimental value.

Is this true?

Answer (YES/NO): NO